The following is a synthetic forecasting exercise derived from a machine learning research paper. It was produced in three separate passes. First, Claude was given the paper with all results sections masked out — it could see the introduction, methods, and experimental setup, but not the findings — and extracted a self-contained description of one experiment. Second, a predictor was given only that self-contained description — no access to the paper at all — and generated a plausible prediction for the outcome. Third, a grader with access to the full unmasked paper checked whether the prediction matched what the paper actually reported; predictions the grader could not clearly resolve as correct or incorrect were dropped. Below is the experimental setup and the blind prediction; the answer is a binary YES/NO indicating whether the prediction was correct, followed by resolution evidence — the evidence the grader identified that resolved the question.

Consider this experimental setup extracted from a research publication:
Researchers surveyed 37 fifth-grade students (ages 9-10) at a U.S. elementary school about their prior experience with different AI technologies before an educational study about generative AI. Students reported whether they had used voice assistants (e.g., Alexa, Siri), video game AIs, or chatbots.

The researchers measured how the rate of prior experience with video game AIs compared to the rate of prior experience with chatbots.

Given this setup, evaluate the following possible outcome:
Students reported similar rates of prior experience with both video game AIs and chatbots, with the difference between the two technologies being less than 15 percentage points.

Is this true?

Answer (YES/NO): NO